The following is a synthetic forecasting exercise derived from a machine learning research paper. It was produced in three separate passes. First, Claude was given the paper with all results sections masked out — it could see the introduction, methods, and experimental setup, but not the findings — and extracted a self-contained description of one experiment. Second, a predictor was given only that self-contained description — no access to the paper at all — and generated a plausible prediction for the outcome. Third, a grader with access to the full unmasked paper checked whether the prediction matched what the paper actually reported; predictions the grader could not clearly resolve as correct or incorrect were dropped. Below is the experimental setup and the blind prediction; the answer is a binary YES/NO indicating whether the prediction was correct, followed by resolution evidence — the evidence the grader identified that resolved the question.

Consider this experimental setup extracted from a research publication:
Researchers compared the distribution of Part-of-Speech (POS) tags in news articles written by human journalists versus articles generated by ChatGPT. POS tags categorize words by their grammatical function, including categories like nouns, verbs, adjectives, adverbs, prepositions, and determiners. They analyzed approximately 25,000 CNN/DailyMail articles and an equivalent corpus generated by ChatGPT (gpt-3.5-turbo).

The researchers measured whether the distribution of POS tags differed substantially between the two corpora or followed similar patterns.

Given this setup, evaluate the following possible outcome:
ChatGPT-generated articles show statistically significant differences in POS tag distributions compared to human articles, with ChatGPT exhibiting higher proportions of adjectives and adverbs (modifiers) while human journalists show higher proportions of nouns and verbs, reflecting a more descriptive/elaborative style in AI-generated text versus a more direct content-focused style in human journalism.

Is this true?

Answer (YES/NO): NO